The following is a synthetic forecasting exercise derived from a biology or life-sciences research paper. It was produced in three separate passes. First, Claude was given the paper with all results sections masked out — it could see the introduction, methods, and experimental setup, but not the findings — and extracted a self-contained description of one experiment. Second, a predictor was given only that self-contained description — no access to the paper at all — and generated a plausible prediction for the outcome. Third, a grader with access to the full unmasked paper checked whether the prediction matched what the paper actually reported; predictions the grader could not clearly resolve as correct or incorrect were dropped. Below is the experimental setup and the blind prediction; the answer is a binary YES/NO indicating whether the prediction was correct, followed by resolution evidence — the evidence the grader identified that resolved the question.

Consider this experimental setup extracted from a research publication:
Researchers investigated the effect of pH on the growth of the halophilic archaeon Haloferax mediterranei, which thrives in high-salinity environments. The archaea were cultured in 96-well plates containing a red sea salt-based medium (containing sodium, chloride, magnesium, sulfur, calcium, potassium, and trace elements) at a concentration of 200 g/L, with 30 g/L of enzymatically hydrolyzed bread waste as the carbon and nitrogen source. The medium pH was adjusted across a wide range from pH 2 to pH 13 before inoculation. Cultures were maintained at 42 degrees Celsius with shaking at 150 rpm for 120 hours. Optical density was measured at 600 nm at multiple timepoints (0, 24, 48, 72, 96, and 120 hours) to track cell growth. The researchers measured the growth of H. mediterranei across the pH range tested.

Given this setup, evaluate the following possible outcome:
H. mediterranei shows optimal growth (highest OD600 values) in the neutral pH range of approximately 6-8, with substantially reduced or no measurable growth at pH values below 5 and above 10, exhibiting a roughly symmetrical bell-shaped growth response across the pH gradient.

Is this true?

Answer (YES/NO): NO